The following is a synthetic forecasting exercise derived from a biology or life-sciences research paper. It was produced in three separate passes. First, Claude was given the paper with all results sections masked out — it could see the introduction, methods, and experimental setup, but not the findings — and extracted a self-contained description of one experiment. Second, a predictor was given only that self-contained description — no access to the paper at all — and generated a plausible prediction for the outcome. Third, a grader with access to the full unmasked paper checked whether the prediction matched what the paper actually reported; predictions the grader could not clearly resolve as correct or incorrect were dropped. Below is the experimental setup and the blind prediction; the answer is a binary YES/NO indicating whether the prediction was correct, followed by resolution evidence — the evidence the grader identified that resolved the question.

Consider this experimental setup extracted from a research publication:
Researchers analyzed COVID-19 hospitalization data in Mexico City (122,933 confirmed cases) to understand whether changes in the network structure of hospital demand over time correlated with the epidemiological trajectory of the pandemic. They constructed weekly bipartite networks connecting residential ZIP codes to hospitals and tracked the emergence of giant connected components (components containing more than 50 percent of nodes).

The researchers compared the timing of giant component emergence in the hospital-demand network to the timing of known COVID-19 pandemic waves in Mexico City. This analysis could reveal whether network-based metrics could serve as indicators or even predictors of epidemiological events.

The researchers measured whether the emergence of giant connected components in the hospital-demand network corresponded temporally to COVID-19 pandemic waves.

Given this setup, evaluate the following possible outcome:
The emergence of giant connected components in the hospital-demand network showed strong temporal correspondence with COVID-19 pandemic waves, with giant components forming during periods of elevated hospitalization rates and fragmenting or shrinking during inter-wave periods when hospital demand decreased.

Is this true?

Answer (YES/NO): YES